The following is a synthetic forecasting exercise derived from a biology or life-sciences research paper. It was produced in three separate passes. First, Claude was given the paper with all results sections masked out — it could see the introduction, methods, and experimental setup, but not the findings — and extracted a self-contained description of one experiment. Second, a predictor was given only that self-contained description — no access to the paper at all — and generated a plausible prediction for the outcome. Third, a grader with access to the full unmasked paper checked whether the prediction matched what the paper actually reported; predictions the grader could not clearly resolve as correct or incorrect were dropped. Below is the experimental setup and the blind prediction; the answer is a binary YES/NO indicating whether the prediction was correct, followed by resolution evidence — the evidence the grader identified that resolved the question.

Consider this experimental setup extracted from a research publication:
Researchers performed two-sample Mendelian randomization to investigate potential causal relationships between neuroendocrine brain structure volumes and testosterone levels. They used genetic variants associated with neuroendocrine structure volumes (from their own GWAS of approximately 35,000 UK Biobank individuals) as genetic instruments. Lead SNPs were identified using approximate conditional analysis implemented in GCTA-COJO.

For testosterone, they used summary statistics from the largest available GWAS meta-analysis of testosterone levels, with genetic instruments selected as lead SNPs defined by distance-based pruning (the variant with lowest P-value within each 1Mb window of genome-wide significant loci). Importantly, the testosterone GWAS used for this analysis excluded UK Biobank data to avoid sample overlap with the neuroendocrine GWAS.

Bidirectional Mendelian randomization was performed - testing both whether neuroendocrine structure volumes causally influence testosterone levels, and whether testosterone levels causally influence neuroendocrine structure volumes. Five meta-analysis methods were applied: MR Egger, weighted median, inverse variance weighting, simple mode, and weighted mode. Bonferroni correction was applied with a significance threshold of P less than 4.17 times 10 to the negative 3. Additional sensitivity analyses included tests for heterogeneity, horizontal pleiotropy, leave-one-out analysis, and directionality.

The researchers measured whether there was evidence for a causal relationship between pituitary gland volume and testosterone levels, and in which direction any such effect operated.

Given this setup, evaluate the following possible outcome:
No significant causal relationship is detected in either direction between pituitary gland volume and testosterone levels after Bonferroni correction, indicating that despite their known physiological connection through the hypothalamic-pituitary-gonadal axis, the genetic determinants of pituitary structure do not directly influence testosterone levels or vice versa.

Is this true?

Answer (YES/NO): YES